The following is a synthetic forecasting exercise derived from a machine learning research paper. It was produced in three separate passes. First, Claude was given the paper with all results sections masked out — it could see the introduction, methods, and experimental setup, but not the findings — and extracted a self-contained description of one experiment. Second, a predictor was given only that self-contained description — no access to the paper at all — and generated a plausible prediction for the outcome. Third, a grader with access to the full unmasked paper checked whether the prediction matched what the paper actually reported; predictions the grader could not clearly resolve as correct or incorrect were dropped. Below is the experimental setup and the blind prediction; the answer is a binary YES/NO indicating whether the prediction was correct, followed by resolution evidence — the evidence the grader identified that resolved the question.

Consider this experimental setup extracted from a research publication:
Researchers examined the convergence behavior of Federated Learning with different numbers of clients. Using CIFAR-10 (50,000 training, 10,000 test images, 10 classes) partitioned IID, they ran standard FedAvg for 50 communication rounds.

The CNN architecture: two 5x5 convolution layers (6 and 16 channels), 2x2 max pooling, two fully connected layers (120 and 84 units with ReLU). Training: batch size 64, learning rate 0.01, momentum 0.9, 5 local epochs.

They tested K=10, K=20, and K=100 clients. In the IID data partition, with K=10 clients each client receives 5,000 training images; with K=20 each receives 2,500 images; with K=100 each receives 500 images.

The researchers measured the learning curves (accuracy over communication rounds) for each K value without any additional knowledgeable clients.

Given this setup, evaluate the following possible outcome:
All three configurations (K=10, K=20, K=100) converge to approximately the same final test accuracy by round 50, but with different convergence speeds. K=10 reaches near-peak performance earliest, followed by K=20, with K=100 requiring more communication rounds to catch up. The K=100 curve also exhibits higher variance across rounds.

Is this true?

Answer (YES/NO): NO